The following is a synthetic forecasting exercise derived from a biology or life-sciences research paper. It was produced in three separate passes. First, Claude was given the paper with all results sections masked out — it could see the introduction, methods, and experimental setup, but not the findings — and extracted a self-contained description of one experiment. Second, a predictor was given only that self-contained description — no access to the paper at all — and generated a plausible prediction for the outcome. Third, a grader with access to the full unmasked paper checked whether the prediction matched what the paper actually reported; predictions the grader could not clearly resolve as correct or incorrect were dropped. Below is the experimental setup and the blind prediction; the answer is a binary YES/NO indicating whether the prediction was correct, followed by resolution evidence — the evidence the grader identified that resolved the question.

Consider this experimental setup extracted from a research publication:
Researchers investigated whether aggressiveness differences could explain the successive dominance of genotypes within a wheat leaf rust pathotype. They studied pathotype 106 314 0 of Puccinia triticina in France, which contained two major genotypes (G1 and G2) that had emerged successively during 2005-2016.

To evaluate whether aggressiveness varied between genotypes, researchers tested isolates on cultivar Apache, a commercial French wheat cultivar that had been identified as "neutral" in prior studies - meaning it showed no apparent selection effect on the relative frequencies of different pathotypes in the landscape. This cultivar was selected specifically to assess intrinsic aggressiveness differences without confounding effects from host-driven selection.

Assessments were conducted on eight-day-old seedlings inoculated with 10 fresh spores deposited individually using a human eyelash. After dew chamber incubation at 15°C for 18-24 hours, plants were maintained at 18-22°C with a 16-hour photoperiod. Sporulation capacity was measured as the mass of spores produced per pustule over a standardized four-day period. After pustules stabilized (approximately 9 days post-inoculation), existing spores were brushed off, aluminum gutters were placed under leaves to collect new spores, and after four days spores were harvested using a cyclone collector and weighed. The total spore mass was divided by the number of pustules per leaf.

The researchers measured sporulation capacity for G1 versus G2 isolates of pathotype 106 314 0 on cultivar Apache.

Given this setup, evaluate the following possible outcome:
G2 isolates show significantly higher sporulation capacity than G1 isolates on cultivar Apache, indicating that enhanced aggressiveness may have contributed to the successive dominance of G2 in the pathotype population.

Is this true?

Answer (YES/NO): NO